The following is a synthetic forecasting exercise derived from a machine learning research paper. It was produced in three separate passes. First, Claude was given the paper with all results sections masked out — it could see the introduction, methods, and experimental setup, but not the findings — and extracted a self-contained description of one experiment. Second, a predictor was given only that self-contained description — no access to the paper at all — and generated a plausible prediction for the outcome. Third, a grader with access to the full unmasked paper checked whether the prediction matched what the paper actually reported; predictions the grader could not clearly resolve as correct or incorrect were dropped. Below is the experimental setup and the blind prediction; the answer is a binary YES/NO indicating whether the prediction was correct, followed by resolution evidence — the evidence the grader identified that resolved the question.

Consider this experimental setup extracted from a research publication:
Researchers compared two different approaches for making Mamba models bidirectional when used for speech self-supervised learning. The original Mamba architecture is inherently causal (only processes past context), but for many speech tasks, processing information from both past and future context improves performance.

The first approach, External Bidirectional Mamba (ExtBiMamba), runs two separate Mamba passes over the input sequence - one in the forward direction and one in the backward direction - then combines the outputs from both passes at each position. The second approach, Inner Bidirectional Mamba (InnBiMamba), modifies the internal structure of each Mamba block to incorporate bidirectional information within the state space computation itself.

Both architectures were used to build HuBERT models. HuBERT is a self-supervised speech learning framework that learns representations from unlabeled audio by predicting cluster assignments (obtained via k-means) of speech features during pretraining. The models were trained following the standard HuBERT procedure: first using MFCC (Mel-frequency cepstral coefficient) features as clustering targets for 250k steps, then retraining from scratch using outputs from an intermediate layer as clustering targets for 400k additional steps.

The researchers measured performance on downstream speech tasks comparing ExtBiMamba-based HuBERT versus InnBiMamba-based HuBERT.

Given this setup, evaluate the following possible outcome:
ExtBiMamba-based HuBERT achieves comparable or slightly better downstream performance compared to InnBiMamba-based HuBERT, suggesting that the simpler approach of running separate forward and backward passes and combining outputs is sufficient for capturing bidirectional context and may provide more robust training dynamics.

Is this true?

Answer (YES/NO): NO